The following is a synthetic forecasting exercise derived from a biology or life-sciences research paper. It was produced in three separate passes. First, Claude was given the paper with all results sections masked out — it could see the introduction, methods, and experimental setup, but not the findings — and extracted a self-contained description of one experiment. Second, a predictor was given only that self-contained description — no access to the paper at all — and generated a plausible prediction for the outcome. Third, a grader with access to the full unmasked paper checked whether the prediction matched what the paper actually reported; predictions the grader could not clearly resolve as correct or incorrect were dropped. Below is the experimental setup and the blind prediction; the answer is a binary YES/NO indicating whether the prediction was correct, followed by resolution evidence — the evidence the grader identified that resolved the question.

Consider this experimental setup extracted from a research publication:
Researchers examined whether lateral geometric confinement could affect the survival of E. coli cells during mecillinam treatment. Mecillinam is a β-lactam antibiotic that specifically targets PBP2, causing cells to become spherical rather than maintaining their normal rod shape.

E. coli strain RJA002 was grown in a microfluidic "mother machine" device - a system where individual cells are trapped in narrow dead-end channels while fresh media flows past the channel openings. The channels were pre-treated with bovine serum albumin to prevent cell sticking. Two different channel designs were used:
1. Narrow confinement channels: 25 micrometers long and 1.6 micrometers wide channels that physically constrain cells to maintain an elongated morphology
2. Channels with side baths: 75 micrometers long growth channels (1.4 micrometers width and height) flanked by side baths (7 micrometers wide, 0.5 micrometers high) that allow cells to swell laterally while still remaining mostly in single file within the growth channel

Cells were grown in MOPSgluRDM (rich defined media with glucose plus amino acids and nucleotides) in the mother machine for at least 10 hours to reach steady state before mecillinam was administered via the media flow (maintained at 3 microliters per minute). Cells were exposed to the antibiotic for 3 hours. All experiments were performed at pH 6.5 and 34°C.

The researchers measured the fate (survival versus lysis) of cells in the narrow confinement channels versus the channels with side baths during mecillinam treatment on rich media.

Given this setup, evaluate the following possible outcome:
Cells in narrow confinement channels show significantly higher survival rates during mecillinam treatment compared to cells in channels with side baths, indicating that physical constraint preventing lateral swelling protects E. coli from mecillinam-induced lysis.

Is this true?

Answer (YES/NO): YES